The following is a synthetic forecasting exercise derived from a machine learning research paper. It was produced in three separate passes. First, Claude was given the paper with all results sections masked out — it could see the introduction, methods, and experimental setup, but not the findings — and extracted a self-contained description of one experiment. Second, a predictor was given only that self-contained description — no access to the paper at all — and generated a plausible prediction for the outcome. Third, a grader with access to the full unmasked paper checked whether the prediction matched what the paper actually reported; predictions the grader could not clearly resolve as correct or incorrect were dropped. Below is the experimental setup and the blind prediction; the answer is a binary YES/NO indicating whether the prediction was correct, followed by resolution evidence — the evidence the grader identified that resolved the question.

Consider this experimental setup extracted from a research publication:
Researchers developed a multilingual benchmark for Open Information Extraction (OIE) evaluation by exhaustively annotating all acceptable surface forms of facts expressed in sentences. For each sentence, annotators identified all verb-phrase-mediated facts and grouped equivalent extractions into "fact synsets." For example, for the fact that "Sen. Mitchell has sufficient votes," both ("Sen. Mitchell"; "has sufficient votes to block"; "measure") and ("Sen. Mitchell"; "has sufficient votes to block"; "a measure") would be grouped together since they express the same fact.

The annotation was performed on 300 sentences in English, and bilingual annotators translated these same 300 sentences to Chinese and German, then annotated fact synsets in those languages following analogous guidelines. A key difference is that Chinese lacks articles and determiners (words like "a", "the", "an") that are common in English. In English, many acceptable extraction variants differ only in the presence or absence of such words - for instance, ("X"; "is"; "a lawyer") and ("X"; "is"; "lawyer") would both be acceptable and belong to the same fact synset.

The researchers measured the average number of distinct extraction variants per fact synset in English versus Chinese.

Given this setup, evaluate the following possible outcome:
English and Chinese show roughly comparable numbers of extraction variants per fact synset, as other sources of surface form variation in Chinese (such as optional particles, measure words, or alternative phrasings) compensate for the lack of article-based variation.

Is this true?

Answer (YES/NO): NO